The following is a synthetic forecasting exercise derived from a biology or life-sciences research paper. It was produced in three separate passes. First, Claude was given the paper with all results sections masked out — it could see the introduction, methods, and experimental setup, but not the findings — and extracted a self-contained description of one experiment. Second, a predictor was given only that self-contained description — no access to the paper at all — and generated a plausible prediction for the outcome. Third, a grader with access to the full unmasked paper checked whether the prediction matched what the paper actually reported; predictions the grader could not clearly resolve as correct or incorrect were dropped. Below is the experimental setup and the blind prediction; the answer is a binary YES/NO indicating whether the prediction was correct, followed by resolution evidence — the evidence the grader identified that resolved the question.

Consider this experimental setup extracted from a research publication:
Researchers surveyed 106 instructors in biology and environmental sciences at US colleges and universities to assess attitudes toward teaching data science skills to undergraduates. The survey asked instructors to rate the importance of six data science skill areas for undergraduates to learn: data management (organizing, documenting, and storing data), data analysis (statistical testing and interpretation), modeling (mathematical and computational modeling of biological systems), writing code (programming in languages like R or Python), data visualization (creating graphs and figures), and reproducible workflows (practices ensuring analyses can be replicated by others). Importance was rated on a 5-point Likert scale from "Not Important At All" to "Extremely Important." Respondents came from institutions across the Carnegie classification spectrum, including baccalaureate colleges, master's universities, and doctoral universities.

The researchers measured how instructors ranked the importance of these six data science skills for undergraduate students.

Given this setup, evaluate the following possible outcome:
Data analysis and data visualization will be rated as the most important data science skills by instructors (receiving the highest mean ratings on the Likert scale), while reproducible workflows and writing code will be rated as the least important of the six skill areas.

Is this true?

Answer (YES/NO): NO